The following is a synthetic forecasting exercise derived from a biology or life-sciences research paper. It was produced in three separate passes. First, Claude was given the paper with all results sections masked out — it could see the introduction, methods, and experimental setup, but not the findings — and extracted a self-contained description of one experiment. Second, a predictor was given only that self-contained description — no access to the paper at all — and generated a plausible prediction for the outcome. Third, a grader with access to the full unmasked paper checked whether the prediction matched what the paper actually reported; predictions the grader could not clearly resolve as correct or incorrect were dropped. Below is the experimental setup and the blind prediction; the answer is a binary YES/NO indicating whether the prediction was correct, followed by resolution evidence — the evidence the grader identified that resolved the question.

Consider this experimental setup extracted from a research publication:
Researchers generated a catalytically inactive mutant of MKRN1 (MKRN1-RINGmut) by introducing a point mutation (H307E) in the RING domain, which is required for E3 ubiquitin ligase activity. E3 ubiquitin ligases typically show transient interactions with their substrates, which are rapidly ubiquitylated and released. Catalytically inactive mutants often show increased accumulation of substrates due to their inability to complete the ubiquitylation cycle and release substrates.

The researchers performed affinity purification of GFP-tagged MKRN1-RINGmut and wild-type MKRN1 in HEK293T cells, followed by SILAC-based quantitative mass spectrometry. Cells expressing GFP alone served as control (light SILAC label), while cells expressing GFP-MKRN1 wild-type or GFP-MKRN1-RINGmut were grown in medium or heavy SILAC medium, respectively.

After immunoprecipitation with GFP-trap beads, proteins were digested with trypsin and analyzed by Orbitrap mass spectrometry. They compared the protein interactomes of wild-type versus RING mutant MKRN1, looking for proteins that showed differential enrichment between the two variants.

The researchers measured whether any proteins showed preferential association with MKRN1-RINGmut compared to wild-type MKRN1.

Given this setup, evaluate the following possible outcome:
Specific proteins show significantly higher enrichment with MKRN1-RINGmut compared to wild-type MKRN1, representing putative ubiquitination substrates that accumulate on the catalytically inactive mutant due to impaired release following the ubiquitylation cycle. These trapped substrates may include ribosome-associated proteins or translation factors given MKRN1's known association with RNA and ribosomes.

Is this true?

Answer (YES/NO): YES